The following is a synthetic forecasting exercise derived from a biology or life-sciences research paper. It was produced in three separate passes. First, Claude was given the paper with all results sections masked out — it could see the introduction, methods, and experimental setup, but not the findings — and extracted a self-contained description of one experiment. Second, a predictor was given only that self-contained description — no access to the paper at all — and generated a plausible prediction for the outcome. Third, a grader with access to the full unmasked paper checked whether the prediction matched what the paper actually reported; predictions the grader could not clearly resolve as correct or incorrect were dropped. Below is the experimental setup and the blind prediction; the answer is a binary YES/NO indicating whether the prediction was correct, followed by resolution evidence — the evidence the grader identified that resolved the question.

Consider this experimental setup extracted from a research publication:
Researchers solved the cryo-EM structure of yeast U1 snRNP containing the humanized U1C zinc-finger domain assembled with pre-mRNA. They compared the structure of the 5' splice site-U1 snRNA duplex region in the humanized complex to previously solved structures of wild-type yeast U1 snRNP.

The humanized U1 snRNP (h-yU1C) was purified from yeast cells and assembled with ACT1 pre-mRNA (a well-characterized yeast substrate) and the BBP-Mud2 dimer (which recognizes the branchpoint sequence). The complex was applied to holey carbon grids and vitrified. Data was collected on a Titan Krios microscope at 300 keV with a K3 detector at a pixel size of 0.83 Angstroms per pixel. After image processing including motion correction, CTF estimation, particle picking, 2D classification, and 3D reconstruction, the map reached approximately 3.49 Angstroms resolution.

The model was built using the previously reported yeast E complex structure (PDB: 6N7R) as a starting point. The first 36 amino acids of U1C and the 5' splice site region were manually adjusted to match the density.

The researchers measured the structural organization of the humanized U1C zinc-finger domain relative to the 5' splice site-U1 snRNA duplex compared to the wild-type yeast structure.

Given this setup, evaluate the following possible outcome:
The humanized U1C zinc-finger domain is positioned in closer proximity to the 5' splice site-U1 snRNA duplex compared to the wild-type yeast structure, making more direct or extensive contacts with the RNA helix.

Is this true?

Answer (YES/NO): NO